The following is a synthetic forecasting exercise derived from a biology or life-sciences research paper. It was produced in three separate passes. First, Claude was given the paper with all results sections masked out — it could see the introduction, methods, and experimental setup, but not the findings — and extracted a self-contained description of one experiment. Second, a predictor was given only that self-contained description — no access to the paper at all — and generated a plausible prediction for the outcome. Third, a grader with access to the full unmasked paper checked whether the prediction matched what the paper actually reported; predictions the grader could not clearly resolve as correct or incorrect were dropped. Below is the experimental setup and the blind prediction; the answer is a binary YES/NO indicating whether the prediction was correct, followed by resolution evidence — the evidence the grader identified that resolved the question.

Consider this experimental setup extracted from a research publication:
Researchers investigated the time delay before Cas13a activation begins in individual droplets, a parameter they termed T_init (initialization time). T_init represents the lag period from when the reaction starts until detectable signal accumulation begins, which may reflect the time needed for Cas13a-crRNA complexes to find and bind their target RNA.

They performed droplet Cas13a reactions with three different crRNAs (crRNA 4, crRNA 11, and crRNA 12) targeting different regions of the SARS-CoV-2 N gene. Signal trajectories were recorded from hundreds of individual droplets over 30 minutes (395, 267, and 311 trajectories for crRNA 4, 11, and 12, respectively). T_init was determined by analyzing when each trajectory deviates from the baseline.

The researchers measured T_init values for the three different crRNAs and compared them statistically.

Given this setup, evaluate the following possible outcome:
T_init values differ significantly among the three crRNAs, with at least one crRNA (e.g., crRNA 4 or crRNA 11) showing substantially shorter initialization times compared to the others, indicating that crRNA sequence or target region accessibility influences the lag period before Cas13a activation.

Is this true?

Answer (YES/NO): YES